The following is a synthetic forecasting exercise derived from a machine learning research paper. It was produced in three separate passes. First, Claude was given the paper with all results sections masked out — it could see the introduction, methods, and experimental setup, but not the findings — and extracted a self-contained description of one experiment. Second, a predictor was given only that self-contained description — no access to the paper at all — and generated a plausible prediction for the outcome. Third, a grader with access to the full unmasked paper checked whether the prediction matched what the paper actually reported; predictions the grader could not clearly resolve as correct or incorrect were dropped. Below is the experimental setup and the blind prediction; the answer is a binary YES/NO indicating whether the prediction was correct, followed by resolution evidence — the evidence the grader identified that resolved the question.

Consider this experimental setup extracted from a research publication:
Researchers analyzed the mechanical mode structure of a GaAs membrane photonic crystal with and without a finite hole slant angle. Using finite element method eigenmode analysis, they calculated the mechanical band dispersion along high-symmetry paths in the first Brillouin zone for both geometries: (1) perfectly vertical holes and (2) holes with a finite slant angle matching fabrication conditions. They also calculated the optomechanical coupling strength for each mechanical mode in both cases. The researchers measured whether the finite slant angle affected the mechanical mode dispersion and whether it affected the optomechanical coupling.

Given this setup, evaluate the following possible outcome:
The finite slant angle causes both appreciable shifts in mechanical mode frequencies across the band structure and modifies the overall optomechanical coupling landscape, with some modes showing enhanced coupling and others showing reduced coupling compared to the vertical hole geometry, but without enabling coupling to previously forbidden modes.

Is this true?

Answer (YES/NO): NO